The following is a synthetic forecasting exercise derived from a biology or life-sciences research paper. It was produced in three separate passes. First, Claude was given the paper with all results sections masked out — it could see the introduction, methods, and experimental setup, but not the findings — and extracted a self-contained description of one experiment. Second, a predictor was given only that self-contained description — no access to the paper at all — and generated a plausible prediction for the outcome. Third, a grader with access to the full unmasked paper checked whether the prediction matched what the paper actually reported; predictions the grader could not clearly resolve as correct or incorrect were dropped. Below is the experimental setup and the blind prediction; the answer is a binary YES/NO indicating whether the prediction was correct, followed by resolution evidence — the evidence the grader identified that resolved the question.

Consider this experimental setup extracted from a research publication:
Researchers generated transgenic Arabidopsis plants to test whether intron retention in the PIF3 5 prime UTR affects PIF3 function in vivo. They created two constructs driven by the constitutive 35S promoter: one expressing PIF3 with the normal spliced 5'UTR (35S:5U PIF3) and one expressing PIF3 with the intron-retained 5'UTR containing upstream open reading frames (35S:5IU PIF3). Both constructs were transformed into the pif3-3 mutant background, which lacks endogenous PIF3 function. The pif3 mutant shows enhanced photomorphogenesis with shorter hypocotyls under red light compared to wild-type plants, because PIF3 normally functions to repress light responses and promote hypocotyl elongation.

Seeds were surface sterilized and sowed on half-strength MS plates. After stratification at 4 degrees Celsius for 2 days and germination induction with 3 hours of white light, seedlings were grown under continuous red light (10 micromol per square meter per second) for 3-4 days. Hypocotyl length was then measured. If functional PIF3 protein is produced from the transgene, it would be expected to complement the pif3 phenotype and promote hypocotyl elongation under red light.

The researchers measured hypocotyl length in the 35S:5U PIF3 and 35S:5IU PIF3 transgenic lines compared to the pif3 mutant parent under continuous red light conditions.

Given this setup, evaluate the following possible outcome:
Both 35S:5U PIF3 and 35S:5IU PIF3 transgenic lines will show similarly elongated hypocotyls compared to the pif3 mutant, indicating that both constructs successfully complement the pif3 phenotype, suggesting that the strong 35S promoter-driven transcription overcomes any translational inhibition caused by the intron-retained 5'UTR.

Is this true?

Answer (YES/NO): NO